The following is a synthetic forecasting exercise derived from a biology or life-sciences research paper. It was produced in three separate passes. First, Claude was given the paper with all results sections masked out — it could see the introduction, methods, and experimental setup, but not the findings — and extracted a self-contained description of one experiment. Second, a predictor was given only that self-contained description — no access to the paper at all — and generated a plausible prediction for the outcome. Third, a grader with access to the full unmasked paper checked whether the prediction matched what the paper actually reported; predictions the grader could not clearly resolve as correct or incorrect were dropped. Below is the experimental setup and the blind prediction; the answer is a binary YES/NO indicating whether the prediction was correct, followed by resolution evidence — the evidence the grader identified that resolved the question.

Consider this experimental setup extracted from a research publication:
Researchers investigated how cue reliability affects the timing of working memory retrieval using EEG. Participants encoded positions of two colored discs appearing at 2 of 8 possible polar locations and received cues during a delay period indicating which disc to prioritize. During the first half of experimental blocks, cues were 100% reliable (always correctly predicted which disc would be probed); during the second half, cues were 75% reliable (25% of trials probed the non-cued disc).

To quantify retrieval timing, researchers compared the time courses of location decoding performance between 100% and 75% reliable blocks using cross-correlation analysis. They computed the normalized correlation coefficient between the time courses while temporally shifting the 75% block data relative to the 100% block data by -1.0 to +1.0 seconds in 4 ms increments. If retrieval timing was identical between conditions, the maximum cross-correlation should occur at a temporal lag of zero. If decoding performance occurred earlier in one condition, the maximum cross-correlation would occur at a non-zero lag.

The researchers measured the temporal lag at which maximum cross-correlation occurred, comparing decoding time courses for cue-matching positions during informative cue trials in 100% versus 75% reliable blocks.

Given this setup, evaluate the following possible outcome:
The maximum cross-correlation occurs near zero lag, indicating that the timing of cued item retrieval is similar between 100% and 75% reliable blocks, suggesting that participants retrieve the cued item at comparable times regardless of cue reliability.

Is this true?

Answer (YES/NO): NO